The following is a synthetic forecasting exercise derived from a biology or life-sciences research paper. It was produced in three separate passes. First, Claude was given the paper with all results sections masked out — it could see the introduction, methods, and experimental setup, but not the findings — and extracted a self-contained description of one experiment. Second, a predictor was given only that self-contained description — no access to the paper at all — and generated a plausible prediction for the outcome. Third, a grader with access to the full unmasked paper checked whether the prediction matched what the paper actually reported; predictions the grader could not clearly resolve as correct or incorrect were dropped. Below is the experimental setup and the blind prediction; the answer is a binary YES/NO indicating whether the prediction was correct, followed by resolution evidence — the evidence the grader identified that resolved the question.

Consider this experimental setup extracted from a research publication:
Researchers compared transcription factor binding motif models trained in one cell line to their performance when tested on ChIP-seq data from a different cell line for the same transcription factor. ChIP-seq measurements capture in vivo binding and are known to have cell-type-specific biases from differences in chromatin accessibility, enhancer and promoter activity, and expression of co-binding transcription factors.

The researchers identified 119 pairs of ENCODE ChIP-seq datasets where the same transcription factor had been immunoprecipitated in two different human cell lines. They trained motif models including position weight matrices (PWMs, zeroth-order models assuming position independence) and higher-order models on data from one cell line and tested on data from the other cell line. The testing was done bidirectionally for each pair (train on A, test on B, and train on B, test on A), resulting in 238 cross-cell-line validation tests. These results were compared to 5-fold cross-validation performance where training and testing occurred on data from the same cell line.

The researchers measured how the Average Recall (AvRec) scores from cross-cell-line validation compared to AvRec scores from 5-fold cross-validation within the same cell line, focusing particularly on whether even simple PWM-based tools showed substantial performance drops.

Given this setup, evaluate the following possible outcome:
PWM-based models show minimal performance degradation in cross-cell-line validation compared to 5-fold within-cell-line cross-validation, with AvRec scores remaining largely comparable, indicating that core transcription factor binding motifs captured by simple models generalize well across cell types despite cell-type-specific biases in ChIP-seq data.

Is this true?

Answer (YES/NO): NO